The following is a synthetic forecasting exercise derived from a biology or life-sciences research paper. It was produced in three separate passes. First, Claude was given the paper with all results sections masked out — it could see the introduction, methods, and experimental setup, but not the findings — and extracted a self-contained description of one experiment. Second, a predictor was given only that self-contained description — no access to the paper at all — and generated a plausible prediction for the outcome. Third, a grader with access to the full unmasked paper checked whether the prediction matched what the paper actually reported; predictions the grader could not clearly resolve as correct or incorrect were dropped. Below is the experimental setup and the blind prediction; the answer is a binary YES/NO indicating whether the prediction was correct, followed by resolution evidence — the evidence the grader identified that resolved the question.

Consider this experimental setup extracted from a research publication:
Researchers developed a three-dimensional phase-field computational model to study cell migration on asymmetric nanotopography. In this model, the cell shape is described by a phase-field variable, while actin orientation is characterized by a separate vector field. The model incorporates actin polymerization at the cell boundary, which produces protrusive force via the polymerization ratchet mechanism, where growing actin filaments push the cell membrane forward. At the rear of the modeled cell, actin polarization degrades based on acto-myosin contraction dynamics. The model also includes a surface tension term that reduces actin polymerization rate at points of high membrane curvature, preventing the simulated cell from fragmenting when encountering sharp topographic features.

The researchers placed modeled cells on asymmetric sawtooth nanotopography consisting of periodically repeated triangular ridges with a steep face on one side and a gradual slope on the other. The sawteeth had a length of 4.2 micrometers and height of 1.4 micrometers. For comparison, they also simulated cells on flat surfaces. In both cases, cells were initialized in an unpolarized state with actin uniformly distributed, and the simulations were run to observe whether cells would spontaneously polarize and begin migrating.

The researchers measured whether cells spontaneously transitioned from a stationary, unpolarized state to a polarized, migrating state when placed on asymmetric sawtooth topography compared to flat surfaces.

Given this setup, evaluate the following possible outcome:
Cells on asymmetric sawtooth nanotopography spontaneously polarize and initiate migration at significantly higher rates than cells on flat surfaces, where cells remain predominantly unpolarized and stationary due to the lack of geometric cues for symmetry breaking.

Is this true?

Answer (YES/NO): YES